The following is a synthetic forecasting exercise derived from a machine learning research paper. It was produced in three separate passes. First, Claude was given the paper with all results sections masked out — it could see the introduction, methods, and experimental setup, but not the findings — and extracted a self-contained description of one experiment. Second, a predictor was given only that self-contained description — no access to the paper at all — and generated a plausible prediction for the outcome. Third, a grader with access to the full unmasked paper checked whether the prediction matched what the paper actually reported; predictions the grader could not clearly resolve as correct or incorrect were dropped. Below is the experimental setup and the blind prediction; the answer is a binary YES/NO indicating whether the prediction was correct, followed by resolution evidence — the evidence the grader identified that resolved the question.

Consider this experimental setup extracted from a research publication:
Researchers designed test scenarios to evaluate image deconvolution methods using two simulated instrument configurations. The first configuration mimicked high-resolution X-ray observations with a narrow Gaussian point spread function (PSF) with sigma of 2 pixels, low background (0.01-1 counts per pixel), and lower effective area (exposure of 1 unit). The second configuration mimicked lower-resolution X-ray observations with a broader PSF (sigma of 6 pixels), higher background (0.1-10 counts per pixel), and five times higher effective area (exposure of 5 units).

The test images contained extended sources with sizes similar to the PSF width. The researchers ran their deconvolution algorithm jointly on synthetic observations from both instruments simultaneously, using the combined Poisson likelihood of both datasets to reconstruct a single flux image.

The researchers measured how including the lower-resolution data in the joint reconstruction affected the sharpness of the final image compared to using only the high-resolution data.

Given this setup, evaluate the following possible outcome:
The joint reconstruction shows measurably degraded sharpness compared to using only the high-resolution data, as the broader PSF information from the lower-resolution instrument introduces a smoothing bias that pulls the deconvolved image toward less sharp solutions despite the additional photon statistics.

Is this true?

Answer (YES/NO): NO